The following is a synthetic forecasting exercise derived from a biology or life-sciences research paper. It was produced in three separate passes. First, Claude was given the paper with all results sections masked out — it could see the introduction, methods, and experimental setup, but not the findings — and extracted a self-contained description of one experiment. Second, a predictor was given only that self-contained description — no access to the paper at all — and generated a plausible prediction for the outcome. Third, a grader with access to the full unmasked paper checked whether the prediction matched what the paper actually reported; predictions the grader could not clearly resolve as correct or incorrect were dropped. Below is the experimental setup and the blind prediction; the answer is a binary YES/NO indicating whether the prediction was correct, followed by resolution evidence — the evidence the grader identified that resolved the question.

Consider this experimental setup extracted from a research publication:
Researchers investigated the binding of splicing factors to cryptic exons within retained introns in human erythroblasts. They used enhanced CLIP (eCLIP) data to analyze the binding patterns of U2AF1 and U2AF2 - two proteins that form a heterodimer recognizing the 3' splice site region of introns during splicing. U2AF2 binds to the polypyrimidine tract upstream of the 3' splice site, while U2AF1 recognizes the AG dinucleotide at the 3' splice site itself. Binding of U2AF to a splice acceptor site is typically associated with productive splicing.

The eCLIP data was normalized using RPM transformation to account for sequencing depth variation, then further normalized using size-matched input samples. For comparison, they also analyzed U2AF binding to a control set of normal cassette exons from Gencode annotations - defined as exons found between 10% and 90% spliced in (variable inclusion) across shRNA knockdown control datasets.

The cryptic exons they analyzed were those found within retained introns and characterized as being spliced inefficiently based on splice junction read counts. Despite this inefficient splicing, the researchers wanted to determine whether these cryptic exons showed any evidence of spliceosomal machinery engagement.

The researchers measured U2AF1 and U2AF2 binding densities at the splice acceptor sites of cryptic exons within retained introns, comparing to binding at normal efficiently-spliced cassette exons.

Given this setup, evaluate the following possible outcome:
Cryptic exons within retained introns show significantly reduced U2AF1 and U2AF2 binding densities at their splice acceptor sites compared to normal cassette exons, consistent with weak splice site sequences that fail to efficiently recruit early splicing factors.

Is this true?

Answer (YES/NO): NO